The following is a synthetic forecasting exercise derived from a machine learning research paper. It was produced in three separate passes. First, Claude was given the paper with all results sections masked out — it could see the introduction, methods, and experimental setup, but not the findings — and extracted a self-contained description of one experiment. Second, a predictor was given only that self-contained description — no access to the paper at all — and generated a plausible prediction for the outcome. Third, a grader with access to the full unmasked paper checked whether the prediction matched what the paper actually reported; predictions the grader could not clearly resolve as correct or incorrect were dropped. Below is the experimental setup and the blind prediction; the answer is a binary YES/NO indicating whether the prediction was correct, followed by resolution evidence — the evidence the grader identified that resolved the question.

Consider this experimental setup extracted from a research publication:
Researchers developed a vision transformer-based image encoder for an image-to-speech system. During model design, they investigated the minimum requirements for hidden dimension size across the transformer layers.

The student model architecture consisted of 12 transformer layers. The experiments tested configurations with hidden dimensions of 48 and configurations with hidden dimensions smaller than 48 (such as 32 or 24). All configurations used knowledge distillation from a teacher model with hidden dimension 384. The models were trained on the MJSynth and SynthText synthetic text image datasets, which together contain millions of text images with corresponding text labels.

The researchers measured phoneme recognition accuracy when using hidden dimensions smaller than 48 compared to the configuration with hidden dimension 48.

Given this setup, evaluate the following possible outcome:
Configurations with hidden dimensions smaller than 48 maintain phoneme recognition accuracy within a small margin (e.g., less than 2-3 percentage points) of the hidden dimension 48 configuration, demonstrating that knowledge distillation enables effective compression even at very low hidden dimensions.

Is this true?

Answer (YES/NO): NO